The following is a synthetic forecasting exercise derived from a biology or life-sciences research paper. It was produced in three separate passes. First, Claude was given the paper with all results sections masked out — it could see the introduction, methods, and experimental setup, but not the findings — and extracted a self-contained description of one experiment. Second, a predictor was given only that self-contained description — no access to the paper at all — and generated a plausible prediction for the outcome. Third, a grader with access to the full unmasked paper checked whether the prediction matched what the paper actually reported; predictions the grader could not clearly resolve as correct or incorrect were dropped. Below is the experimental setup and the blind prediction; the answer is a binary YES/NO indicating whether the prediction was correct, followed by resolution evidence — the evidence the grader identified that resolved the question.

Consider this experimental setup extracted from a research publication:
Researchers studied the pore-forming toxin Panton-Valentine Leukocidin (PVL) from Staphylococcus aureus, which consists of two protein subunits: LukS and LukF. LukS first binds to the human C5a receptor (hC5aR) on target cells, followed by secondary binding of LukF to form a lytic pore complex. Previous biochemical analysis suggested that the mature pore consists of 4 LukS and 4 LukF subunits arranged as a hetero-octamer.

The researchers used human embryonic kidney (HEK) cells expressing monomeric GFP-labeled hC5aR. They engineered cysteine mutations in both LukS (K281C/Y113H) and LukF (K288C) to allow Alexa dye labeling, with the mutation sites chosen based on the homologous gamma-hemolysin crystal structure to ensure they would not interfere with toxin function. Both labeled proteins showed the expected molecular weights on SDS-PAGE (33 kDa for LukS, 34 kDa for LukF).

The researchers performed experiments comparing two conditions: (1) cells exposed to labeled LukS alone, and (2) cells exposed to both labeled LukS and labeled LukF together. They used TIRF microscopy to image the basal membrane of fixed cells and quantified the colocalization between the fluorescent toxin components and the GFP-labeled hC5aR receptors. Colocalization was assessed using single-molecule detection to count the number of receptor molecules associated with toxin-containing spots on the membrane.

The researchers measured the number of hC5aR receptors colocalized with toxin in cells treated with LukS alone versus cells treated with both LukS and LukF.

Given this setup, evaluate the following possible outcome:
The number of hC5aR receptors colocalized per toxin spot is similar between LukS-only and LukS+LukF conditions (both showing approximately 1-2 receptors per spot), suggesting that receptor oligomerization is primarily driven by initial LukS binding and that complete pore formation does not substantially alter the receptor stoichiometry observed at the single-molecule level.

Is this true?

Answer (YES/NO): NO